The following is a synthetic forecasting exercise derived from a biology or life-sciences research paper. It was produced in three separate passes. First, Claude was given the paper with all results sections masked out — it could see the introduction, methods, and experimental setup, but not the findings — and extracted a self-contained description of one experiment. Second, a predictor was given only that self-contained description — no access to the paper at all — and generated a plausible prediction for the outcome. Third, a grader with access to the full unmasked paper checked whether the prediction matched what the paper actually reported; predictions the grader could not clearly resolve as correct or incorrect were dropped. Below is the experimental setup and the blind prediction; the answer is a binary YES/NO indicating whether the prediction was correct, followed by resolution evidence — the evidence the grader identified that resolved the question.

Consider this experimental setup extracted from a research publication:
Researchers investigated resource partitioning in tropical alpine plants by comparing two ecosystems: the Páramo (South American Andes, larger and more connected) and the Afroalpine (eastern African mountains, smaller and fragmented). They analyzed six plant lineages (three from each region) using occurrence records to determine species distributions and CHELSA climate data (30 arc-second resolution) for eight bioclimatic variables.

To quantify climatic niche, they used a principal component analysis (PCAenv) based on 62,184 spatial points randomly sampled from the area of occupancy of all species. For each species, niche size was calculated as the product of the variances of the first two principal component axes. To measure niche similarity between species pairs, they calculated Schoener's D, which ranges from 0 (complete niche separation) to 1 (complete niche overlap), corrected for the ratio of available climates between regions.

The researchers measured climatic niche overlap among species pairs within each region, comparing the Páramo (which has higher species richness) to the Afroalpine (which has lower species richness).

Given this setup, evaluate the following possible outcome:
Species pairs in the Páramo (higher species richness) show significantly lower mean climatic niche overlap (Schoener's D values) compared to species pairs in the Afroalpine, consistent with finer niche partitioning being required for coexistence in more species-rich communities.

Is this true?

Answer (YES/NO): NO